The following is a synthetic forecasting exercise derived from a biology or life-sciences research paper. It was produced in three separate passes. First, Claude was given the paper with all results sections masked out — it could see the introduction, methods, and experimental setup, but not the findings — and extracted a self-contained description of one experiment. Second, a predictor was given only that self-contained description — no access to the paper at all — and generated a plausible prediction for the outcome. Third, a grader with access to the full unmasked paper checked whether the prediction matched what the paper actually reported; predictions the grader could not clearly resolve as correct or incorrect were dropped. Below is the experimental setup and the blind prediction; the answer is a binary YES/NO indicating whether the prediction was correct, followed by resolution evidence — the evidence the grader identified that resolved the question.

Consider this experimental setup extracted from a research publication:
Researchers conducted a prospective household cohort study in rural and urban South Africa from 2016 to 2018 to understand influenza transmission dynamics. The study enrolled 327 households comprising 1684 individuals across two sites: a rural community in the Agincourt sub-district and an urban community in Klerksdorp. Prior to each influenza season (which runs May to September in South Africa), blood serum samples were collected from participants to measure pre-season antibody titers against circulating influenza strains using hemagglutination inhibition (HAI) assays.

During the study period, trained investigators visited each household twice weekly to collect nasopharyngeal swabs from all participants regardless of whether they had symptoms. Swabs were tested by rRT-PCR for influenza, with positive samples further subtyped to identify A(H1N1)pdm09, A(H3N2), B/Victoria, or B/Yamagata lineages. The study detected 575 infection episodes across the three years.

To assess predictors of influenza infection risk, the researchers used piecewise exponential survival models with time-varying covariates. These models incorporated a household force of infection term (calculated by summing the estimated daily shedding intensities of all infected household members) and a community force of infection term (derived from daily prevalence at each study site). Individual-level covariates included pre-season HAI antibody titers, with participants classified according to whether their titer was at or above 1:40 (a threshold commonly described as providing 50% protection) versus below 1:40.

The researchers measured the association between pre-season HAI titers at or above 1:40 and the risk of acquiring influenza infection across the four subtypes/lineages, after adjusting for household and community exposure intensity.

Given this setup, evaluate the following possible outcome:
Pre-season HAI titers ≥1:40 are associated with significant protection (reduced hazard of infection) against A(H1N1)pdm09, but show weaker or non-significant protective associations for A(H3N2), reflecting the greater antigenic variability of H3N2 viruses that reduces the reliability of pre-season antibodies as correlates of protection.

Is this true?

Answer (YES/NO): YES